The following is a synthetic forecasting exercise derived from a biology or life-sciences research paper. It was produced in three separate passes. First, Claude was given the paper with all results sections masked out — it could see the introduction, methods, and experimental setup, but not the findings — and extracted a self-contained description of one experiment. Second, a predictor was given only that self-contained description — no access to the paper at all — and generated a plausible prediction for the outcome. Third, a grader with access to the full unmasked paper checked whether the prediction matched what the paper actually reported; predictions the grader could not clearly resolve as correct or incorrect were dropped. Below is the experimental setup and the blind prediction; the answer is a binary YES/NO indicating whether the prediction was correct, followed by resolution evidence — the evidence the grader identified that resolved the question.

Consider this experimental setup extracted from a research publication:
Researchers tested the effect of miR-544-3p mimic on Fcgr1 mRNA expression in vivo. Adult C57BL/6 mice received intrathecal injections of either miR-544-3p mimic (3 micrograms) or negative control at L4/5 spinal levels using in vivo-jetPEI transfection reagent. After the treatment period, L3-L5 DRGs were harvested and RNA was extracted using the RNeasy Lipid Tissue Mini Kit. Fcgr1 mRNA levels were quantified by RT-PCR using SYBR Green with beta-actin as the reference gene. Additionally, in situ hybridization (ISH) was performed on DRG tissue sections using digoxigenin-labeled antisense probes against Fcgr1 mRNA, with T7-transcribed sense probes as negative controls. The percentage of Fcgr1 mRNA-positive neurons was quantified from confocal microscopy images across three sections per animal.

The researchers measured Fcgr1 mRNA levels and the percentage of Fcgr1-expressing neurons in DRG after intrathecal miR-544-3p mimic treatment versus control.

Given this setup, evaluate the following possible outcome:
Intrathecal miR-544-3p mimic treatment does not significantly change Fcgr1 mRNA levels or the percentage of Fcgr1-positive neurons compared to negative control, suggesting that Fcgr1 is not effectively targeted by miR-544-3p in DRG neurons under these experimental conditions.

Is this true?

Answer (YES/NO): NO